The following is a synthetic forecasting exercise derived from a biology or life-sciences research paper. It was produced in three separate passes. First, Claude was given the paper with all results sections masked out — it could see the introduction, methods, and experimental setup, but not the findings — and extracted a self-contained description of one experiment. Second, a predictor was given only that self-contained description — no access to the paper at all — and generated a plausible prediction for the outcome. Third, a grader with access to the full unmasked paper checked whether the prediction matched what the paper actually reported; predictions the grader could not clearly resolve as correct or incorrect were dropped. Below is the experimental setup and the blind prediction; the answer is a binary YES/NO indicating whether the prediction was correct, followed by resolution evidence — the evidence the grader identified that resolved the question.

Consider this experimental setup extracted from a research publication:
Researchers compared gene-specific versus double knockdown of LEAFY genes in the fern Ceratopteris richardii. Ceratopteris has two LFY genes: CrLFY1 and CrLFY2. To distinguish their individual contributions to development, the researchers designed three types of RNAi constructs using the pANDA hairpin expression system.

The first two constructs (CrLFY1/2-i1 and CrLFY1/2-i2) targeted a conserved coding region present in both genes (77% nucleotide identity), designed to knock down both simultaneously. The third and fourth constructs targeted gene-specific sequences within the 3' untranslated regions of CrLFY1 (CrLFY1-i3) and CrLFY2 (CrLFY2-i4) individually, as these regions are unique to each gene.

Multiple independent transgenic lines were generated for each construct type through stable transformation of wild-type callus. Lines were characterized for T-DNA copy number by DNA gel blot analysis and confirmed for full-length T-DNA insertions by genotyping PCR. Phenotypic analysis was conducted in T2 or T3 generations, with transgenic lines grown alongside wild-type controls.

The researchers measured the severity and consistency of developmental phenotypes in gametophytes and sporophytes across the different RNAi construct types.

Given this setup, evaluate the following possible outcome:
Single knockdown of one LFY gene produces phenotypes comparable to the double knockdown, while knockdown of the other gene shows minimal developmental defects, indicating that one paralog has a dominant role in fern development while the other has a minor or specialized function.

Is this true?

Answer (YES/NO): NO